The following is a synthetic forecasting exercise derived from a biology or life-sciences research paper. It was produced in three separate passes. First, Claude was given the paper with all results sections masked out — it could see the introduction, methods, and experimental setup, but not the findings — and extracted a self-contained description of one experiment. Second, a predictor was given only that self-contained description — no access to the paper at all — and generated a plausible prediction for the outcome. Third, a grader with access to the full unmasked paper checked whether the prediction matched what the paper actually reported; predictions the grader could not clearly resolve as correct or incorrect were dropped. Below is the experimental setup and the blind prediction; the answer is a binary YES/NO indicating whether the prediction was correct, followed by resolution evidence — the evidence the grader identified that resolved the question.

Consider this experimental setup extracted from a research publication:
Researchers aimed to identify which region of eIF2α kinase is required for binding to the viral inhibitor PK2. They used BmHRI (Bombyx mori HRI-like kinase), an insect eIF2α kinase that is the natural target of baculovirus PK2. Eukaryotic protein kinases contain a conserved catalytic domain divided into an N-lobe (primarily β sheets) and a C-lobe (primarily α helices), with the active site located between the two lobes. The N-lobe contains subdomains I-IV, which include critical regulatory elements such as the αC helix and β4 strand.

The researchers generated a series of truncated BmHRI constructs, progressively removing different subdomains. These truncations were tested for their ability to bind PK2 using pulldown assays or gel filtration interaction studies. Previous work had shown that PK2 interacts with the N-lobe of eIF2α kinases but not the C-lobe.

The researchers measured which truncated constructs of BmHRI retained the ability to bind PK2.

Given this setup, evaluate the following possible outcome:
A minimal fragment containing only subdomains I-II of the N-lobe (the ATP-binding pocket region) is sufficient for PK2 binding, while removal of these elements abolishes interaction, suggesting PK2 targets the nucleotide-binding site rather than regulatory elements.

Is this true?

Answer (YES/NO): NO